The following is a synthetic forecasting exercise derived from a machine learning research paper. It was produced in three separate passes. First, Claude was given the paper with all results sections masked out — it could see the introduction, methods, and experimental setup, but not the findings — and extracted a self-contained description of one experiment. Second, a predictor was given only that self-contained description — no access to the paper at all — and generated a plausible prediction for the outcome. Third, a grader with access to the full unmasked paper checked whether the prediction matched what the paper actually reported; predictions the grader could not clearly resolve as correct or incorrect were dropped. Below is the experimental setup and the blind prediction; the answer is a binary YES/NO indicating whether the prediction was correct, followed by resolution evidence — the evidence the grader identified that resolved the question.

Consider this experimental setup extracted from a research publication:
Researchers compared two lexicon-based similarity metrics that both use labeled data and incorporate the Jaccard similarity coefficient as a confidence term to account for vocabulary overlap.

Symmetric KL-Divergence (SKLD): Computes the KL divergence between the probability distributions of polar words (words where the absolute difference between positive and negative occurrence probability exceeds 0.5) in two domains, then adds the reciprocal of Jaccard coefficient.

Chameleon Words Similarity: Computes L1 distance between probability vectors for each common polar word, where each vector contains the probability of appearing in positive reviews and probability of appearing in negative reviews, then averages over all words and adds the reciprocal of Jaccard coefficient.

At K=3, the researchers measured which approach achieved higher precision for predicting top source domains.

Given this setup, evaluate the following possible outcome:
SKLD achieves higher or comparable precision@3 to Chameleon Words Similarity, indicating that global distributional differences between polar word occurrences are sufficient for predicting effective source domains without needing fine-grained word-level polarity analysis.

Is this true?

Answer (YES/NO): YES